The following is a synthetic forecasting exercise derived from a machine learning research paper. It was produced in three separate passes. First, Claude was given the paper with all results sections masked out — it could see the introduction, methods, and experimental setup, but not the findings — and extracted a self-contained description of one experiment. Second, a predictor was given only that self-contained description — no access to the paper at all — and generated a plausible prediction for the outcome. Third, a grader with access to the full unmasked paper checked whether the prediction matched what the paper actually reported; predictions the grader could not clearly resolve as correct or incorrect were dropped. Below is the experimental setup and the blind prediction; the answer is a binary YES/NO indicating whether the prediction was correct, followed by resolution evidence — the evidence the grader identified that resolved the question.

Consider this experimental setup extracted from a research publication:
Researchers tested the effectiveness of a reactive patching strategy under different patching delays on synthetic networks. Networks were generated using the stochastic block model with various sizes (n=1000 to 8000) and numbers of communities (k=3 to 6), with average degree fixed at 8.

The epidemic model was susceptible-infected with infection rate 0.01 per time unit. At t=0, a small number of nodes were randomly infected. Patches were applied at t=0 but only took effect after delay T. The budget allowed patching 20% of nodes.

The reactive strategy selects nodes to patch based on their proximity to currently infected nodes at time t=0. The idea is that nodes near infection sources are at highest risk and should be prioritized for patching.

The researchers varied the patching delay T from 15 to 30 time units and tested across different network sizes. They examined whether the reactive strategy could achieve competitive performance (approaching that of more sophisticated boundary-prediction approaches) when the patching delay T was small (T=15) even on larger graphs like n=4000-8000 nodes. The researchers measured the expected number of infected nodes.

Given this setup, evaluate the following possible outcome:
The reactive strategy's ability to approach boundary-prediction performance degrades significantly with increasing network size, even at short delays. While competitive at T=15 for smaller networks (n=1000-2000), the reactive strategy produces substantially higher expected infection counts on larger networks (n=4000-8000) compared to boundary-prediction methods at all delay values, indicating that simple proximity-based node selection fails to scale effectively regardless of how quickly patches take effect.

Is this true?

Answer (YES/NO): NO